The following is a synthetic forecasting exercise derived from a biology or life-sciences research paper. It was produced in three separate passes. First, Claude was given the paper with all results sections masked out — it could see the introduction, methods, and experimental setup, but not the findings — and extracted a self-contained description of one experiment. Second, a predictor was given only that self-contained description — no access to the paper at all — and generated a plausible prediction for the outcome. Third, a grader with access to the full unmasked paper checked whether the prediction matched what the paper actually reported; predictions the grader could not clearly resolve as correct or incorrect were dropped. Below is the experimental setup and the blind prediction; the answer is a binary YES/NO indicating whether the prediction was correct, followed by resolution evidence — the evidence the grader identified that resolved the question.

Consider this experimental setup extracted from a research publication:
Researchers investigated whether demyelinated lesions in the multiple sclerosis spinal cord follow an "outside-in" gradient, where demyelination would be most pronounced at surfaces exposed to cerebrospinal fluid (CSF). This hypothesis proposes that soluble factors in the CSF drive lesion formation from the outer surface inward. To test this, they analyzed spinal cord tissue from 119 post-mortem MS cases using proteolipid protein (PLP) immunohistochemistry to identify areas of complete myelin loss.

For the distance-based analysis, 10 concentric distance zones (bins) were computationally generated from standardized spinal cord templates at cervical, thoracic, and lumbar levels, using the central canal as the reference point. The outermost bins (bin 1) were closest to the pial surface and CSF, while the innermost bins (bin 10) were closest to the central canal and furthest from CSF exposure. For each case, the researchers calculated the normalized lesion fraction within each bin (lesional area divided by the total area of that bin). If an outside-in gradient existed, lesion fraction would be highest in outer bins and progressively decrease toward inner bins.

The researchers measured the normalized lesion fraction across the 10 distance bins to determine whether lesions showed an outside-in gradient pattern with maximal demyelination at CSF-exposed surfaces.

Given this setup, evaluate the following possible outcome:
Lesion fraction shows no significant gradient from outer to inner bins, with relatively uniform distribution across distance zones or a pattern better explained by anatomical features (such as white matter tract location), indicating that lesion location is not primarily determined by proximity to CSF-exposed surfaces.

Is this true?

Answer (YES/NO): YES